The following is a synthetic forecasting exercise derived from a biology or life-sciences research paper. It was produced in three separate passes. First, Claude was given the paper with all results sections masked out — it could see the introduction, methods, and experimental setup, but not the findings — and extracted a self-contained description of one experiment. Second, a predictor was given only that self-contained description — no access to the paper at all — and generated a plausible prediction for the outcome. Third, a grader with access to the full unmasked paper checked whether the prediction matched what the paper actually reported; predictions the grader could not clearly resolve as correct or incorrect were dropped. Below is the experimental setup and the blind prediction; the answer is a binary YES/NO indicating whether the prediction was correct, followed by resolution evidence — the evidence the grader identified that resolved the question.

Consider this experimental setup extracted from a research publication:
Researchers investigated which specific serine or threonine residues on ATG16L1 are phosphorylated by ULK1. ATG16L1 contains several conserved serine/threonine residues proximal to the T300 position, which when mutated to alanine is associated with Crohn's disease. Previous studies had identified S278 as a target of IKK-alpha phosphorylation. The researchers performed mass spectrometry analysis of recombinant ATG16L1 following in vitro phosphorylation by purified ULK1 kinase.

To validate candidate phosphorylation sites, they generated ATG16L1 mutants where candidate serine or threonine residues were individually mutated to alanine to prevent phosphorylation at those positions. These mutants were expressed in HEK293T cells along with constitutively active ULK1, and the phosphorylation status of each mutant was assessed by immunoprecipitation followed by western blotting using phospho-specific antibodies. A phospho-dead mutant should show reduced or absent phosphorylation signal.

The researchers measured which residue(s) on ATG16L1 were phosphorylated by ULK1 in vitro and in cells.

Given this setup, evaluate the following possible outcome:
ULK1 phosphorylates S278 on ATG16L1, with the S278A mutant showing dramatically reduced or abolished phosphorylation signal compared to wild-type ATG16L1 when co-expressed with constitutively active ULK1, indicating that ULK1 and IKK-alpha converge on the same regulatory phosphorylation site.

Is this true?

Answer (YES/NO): YES